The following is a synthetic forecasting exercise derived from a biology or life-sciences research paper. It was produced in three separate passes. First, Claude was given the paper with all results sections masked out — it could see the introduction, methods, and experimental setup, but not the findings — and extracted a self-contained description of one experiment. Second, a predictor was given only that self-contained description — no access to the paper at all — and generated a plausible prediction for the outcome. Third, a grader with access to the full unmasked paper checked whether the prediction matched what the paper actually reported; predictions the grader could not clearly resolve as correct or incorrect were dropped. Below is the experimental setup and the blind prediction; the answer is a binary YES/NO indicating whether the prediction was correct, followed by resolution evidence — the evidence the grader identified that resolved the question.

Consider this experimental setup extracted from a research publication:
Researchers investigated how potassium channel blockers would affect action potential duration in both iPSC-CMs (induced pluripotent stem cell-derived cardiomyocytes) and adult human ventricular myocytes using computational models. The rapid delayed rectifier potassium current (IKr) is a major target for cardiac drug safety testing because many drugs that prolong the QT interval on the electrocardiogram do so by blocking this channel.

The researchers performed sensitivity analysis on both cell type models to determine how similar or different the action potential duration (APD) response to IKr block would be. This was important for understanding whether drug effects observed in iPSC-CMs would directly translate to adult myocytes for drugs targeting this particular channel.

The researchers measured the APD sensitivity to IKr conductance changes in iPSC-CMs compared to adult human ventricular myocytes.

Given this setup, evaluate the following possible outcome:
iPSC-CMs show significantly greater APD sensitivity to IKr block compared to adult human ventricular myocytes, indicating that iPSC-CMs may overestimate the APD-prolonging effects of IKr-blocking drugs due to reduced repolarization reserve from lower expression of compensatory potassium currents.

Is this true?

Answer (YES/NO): NO